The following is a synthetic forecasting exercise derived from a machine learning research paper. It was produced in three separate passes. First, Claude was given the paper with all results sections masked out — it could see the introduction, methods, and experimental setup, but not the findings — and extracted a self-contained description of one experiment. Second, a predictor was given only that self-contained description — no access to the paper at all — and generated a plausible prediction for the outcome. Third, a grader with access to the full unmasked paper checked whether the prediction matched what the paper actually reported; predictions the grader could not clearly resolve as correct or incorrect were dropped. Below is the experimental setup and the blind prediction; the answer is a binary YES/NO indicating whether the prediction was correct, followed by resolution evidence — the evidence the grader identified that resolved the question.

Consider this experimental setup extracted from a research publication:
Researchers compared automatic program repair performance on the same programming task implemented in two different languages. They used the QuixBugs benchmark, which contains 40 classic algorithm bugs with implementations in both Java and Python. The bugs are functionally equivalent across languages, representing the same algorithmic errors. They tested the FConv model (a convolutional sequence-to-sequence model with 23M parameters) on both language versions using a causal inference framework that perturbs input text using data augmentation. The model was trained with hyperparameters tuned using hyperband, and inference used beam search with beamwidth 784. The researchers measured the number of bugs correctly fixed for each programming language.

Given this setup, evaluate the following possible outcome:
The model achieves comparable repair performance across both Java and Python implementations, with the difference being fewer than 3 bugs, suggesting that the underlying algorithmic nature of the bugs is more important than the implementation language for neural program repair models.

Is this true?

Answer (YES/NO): NO